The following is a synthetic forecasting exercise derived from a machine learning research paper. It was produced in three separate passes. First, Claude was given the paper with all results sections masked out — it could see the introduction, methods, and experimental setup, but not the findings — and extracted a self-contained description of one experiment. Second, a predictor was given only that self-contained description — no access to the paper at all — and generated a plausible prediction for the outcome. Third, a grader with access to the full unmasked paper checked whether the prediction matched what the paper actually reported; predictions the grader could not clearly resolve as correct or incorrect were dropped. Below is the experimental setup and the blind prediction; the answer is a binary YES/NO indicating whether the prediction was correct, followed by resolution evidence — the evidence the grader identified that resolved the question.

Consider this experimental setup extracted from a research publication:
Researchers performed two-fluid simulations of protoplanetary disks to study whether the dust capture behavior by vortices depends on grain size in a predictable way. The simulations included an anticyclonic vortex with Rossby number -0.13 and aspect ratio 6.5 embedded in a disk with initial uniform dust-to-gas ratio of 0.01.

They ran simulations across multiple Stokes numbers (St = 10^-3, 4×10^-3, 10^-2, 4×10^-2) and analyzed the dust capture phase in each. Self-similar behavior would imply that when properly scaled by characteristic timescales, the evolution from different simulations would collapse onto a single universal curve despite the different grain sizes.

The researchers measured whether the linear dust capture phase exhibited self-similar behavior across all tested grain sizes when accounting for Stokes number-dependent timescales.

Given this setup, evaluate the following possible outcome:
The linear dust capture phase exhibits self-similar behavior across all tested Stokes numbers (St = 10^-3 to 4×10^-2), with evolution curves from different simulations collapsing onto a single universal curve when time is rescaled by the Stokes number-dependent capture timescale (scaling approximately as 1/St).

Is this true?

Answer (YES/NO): YES